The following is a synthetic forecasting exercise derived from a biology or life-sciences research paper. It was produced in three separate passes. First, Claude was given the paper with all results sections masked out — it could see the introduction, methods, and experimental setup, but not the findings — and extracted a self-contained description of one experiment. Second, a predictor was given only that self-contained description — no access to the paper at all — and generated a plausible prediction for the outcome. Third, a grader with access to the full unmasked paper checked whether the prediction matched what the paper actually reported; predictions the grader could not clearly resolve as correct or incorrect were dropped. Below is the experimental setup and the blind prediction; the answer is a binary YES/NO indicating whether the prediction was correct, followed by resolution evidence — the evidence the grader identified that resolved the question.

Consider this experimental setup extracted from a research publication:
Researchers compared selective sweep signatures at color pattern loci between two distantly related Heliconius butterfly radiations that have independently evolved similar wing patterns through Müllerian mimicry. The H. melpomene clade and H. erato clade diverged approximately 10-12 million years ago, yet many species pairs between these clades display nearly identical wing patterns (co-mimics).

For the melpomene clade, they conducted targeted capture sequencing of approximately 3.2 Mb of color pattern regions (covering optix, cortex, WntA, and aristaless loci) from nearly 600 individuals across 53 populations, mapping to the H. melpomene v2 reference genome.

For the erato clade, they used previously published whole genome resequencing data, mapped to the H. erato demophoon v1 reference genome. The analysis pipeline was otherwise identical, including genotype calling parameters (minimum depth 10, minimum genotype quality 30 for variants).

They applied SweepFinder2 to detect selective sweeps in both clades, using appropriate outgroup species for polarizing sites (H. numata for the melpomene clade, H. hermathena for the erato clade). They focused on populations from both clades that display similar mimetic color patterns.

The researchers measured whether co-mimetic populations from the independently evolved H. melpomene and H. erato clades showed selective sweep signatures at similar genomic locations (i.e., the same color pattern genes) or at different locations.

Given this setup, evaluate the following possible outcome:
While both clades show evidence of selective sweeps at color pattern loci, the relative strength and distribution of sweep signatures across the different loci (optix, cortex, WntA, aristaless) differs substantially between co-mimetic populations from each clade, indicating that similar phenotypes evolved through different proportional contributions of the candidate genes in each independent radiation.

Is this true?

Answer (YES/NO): NO